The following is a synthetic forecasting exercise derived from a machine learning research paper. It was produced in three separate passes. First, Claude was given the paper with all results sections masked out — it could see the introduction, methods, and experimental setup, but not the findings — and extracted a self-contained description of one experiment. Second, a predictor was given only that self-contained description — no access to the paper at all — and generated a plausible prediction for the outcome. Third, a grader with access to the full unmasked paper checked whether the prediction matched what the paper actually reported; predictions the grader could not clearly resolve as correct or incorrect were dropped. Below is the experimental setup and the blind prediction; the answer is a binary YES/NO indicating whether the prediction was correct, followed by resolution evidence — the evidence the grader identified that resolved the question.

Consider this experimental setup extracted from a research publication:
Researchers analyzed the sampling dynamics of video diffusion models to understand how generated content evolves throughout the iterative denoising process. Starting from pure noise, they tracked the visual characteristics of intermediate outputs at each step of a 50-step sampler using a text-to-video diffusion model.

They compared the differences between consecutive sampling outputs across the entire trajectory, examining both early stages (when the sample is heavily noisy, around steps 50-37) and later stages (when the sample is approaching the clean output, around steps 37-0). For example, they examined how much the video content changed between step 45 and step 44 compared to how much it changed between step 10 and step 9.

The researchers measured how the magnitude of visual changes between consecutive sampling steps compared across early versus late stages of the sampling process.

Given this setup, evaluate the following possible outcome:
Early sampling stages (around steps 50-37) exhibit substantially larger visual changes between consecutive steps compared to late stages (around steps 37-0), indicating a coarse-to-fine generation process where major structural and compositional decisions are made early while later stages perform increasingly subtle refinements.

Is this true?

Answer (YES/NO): YES